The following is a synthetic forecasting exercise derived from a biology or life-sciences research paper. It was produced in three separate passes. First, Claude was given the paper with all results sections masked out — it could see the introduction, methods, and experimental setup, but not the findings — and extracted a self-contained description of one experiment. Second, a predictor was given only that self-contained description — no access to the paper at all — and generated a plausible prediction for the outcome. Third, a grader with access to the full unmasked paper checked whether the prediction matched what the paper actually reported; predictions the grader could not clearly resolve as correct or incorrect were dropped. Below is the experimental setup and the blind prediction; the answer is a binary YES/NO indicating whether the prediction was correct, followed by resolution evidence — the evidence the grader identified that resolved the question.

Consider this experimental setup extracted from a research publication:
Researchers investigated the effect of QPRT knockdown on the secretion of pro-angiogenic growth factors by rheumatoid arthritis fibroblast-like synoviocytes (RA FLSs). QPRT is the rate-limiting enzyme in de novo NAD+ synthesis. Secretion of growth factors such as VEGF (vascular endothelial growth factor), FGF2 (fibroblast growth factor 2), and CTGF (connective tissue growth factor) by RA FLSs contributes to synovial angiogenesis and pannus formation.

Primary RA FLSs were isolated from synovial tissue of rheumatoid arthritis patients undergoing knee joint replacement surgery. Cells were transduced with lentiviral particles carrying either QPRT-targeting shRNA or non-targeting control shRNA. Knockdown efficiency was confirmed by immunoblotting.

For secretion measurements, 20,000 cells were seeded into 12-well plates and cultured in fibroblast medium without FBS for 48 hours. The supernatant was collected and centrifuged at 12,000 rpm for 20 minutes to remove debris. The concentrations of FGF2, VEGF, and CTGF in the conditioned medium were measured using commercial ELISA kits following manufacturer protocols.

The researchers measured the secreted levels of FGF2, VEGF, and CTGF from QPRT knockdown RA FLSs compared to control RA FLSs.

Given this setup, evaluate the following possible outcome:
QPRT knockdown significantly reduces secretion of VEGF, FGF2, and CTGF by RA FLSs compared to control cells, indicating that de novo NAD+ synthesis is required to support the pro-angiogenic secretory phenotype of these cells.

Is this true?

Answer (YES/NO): NO